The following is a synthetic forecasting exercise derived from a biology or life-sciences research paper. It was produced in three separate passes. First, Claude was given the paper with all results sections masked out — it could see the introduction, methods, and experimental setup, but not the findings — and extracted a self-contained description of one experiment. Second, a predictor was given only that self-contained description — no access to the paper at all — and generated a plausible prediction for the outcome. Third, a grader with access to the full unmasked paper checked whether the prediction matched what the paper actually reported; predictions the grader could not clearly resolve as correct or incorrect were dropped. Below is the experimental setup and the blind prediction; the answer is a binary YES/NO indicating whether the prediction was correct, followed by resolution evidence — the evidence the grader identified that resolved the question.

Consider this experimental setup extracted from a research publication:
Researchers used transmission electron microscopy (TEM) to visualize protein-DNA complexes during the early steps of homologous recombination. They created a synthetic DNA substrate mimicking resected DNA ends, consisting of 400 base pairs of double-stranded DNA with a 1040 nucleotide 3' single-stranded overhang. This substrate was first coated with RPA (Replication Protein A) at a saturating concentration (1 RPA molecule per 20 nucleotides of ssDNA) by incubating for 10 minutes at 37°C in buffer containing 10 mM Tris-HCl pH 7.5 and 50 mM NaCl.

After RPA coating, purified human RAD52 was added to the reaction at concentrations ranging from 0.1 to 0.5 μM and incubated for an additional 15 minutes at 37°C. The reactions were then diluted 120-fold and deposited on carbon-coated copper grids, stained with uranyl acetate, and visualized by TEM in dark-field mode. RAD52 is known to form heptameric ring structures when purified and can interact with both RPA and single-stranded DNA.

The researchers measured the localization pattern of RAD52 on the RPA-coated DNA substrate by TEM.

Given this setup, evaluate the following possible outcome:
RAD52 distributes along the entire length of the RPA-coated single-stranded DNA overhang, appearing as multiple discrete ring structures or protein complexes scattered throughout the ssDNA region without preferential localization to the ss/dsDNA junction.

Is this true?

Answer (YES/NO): NO